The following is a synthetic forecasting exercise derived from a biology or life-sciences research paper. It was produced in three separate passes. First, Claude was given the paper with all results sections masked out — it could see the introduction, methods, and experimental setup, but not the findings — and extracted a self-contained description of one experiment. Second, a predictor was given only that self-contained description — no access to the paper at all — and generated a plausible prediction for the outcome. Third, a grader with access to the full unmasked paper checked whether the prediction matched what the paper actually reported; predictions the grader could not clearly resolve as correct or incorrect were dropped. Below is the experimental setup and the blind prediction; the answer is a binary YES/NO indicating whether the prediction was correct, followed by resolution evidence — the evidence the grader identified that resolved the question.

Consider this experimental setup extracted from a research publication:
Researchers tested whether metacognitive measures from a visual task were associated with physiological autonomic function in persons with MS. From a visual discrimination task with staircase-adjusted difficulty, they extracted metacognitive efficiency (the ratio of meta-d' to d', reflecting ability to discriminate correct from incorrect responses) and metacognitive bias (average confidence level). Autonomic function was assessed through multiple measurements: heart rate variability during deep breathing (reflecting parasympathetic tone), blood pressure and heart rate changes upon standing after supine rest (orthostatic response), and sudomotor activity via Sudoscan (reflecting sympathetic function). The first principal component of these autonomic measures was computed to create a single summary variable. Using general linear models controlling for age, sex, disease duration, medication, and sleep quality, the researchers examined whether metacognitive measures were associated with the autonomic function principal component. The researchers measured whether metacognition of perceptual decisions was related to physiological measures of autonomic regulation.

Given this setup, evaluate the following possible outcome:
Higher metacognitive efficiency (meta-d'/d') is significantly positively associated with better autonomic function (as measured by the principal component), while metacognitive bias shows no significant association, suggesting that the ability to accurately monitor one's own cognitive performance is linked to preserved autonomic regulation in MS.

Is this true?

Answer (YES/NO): NO